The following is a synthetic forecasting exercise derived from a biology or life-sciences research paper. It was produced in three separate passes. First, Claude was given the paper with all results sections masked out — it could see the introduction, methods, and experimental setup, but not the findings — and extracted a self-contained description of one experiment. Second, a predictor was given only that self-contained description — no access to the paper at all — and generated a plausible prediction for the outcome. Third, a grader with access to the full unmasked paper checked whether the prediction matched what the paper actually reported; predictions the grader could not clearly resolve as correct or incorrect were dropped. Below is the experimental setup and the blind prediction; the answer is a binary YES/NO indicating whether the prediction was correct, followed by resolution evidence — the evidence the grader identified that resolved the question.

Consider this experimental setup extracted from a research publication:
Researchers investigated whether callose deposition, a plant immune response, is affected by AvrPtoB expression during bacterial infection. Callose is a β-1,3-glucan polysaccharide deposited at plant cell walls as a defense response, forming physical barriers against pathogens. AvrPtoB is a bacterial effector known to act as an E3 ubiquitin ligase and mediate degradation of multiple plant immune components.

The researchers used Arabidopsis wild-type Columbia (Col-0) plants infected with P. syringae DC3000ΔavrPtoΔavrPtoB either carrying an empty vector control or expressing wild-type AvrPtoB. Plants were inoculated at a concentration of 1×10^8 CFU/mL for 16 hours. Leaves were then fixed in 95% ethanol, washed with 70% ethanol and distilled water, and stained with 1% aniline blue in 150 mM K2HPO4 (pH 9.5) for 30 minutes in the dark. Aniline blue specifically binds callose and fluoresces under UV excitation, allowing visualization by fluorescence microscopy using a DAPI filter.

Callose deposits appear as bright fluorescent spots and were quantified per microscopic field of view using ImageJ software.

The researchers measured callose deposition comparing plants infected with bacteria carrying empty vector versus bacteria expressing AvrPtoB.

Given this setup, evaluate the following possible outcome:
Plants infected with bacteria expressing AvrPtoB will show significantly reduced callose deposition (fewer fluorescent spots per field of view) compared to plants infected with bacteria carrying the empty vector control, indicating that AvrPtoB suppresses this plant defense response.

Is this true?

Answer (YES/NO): YES